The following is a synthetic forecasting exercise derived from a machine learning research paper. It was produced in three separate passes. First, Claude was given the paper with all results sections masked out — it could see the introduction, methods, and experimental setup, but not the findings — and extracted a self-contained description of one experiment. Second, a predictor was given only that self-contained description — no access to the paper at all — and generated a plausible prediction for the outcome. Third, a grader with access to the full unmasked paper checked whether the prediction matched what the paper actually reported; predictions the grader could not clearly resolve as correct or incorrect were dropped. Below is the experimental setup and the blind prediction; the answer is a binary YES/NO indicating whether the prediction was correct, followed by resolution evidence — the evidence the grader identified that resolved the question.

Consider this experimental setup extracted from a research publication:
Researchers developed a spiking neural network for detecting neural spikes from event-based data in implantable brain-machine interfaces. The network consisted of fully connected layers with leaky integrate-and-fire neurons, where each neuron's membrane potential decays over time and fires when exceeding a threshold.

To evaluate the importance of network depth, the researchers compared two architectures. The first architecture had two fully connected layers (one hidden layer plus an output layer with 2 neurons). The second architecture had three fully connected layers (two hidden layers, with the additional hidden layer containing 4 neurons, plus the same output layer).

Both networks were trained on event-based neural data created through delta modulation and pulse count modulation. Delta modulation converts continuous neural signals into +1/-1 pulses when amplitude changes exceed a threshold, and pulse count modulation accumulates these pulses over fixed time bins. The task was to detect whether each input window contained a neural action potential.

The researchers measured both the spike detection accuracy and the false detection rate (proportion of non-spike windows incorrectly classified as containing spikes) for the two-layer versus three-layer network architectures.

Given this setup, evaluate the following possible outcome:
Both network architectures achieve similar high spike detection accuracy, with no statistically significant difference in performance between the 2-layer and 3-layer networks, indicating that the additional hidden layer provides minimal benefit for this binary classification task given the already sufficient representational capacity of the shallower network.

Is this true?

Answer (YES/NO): YES